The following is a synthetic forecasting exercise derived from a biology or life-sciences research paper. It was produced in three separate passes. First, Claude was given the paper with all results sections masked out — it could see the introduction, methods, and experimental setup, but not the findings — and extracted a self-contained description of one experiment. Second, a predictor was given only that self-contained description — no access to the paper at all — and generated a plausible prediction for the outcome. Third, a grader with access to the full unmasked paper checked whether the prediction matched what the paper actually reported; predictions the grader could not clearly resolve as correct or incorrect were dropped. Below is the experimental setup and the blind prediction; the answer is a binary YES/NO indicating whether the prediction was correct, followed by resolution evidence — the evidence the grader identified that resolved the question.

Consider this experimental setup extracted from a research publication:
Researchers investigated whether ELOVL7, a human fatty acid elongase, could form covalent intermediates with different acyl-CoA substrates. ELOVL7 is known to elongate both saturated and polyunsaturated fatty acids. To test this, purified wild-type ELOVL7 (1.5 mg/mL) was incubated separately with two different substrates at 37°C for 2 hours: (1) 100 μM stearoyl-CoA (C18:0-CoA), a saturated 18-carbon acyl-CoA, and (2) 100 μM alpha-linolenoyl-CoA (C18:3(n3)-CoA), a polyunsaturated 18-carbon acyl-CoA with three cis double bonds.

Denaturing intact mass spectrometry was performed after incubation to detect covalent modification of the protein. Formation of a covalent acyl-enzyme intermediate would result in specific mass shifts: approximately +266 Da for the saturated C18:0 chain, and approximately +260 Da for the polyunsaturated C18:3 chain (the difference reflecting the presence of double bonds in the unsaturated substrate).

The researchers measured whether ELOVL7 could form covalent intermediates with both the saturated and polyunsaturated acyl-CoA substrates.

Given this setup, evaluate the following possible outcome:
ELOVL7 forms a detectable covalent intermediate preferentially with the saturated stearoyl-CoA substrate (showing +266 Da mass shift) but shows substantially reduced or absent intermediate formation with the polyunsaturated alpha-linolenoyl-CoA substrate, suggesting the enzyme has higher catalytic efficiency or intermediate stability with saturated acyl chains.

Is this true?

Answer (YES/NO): NO